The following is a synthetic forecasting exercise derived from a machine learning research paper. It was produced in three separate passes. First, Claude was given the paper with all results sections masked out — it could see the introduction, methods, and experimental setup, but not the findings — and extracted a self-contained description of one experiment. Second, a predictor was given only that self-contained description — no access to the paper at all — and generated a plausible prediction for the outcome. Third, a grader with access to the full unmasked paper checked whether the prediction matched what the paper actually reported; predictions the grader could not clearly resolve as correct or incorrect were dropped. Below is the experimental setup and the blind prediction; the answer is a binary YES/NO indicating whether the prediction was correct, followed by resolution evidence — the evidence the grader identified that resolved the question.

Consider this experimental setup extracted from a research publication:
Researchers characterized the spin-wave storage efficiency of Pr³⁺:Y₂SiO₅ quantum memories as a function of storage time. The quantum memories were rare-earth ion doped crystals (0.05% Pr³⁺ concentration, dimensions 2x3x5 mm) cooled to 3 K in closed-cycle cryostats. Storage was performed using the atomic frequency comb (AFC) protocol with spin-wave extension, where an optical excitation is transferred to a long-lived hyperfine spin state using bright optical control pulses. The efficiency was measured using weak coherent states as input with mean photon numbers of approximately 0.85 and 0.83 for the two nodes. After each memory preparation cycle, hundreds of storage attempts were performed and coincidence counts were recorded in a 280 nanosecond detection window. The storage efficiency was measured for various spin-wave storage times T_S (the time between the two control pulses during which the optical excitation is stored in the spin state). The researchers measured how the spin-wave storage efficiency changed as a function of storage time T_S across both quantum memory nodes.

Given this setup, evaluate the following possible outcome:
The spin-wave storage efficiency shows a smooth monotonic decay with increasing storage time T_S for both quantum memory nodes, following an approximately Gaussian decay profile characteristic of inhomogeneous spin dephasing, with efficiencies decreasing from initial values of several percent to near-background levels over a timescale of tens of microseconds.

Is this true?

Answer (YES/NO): YES